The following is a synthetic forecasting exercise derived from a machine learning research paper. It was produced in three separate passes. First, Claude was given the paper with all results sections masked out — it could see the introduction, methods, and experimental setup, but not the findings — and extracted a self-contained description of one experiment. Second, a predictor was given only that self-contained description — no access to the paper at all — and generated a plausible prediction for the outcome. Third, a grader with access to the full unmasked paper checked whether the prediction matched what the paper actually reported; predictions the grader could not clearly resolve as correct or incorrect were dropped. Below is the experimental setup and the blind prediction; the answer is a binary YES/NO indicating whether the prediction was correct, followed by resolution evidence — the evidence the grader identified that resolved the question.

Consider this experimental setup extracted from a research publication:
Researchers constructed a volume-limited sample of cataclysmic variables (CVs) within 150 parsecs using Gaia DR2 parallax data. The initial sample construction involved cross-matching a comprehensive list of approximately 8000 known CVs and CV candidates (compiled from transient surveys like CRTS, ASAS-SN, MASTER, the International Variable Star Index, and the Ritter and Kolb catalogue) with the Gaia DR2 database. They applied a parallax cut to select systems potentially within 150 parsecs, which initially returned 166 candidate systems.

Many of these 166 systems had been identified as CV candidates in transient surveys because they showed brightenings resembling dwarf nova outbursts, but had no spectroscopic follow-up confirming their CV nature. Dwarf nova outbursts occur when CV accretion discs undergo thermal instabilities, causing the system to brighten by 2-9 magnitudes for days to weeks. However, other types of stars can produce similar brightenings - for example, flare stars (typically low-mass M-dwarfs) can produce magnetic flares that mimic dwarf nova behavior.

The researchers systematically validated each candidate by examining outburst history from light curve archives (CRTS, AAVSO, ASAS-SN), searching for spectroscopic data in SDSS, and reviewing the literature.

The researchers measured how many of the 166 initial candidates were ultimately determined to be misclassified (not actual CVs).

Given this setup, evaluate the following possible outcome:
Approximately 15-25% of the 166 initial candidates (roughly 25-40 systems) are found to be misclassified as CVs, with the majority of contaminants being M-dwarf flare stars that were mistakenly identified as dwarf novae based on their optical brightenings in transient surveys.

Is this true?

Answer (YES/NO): YES